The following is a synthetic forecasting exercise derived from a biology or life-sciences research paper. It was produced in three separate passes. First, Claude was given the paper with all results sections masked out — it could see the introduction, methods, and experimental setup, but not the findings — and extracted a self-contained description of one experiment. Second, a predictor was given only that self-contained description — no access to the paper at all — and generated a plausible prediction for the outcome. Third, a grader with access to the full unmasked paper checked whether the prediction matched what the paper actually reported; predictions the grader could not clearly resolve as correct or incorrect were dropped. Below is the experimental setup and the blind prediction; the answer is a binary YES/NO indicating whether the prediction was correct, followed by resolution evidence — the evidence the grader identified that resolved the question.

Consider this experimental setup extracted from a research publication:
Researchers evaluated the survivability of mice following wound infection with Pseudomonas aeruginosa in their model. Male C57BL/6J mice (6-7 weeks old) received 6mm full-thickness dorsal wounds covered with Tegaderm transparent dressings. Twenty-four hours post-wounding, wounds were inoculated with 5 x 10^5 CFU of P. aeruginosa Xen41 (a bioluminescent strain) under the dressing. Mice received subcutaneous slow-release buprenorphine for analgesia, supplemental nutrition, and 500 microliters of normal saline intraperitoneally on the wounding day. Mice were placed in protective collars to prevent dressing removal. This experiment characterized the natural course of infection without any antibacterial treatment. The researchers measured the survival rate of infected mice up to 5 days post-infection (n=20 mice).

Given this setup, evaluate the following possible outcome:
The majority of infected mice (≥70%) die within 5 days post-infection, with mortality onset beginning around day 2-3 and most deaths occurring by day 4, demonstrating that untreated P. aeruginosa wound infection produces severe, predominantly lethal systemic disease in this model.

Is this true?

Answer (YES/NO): NO